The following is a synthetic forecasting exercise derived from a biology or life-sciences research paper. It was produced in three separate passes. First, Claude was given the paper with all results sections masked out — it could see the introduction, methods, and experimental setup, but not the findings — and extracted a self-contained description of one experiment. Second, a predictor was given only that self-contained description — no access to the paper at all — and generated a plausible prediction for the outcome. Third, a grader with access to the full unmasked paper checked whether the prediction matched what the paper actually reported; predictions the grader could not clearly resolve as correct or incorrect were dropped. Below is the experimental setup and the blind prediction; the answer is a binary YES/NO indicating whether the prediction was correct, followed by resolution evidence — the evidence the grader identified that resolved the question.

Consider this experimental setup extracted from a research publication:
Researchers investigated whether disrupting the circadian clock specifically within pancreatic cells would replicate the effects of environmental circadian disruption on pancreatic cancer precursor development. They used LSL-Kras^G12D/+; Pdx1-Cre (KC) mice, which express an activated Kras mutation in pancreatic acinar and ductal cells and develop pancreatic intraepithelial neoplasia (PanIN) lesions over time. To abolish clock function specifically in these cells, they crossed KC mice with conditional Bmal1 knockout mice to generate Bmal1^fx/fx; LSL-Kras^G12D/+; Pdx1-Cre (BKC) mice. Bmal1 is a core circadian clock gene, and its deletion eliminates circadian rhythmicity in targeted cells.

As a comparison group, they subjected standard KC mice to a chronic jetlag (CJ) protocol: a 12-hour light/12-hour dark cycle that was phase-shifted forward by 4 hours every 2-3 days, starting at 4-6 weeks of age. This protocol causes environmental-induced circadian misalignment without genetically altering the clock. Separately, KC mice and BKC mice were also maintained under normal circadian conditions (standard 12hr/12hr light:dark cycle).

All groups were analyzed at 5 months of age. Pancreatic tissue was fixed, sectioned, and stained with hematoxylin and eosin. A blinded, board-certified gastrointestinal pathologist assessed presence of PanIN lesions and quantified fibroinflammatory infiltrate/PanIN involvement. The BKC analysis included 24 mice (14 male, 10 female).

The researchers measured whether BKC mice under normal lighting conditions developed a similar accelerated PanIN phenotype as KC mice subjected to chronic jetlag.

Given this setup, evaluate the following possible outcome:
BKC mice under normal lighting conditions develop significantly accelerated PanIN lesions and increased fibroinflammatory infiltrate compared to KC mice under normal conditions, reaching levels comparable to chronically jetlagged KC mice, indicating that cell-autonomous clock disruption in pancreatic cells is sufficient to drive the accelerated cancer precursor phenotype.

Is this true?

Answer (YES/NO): NO